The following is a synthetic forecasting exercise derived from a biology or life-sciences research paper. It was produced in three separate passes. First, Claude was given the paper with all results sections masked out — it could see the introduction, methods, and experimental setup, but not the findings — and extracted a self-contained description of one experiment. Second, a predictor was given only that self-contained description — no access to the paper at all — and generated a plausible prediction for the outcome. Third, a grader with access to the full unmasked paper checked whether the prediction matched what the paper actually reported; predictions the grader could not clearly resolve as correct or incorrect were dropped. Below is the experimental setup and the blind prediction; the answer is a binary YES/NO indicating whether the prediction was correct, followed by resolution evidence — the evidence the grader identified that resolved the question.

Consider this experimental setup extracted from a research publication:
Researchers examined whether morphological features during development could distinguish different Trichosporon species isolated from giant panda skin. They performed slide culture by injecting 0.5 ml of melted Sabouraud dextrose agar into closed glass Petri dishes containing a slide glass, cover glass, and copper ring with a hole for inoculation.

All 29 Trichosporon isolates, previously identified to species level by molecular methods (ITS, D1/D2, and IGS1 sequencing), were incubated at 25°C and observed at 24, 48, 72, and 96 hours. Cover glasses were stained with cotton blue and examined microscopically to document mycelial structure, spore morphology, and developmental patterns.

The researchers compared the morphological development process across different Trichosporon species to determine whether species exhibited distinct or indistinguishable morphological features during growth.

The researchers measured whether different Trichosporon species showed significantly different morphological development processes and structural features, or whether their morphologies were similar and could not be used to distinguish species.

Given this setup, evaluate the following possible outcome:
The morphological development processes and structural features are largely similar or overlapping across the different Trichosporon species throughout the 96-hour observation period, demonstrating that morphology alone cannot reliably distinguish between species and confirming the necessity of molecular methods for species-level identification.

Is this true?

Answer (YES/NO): NO